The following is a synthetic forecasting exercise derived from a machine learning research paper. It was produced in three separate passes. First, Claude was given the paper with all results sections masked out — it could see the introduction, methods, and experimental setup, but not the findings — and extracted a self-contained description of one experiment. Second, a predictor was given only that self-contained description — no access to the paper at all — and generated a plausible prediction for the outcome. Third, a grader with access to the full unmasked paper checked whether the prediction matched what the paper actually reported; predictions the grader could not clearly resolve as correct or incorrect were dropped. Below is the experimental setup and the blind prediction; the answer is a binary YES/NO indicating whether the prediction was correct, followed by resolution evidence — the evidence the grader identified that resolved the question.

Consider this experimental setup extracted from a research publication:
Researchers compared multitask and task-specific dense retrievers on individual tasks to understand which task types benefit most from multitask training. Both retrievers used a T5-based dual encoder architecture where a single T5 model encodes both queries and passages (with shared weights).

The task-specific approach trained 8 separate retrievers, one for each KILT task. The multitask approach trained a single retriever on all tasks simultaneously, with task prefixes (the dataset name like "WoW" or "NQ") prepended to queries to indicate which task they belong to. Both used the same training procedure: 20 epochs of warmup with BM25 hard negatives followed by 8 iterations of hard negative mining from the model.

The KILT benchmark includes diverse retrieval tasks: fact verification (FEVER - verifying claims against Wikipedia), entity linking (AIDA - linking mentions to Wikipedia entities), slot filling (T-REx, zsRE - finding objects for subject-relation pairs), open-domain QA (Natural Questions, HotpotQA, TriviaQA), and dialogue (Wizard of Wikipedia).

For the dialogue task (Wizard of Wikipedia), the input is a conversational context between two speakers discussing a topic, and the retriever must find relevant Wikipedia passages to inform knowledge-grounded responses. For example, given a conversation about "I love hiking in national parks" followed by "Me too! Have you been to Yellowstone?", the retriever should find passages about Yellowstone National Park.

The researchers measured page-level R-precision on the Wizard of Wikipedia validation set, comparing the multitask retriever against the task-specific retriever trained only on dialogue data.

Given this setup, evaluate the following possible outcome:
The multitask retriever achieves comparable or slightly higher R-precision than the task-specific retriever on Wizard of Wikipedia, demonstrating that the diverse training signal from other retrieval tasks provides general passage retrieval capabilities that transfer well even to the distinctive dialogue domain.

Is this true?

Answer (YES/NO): NO